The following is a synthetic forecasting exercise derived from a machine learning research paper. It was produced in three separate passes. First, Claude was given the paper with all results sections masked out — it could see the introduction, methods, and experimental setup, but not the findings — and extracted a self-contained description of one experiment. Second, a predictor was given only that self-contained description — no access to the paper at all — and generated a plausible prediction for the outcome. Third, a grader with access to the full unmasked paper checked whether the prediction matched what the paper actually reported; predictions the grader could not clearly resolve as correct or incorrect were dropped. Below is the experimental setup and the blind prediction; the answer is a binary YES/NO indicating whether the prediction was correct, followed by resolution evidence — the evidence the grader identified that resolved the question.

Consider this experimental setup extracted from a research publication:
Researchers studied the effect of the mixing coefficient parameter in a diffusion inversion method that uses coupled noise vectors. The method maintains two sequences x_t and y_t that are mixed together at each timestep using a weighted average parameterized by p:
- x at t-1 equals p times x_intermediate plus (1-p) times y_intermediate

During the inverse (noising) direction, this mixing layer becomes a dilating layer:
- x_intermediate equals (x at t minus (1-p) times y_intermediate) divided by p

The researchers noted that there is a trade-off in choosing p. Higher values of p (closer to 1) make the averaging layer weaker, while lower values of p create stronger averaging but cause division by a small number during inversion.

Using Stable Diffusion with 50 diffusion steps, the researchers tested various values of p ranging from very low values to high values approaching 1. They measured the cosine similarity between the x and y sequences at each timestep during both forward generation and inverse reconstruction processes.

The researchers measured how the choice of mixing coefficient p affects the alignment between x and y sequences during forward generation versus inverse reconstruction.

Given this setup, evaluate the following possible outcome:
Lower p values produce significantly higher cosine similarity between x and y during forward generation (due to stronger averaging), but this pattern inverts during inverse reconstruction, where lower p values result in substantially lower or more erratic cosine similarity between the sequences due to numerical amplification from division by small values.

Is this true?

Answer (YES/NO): YES